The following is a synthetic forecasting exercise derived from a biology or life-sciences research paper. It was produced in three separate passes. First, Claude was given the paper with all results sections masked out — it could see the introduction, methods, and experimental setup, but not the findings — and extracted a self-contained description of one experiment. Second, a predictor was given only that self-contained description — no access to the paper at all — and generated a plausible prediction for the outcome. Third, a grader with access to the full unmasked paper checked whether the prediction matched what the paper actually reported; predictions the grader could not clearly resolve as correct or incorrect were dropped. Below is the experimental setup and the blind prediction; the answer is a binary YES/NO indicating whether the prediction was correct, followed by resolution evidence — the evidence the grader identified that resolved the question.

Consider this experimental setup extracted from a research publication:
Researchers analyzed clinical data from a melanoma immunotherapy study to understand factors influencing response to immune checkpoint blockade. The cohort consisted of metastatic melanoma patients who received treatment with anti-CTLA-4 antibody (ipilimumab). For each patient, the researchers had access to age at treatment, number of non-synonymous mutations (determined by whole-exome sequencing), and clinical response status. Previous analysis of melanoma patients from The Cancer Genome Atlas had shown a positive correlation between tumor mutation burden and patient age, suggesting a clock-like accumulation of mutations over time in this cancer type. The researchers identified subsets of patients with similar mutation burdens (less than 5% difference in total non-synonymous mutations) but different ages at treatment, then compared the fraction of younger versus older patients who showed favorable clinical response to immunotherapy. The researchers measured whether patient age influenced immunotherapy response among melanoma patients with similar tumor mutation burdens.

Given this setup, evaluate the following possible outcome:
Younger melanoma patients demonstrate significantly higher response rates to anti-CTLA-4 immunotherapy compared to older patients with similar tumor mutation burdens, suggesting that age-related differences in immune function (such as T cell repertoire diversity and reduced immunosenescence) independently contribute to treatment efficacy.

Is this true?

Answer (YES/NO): NO